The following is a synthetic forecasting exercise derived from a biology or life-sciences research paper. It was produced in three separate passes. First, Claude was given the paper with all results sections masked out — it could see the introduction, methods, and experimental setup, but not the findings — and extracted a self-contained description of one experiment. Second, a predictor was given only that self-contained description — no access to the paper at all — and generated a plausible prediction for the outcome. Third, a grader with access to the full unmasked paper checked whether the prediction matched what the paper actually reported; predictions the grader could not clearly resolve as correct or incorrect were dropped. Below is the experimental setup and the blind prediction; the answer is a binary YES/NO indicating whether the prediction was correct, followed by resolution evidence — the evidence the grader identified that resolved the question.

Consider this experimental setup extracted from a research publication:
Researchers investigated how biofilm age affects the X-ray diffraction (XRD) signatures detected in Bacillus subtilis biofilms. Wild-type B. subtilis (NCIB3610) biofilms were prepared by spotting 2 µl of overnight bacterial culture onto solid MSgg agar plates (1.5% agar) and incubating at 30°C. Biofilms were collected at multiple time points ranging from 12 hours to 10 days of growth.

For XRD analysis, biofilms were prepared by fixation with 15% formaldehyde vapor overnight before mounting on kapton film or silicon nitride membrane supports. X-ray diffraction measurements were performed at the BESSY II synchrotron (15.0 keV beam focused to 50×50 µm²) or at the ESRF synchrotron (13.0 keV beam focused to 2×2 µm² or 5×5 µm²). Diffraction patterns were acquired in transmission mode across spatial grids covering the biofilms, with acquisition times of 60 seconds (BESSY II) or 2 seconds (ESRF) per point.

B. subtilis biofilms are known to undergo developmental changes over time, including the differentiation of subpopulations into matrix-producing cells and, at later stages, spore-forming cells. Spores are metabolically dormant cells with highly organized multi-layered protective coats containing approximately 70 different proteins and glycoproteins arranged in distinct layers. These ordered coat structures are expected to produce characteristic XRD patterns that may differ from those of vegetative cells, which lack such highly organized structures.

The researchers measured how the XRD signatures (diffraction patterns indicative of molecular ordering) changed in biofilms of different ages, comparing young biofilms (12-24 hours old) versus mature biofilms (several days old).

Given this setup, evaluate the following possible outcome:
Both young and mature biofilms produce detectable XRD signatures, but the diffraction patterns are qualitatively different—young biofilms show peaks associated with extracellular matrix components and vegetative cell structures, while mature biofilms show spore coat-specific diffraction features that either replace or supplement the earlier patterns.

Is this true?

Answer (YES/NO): NO